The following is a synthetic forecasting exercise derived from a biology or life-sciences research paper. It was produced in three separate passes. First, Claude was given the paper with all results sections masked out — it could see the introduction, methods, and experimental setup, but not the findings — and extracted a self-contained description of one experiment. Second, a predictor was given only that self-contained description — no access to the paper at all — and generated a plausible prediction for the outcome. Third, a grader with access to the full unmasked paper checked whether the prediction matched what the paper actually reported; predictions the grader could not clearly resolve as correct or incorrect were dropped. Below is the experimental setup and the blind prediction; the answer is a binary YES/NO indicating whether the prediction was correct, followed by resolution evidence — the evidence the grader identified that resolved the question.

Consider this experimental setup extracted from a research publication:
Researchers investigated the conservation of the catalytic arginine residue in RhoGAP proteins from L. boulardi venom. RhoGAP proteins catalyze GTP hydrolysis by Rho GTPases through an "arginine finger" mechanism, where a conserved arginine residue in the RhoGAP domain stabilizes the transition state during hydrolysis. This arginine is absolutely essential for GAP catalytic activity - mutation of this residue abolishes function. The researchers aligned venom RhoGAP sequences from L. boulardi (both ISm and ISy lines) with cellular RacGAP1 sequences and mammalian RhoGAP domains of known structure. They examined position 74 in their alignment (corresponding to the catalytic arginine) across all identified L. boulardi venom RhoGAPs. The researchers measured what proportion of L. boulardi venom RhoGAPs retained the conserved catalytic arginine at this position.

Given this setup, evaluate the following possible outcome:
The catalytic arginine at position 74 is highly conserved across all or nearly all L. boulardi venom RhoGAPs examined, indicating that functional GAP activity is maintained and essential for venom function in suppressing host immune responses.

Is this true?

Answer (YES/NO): NO